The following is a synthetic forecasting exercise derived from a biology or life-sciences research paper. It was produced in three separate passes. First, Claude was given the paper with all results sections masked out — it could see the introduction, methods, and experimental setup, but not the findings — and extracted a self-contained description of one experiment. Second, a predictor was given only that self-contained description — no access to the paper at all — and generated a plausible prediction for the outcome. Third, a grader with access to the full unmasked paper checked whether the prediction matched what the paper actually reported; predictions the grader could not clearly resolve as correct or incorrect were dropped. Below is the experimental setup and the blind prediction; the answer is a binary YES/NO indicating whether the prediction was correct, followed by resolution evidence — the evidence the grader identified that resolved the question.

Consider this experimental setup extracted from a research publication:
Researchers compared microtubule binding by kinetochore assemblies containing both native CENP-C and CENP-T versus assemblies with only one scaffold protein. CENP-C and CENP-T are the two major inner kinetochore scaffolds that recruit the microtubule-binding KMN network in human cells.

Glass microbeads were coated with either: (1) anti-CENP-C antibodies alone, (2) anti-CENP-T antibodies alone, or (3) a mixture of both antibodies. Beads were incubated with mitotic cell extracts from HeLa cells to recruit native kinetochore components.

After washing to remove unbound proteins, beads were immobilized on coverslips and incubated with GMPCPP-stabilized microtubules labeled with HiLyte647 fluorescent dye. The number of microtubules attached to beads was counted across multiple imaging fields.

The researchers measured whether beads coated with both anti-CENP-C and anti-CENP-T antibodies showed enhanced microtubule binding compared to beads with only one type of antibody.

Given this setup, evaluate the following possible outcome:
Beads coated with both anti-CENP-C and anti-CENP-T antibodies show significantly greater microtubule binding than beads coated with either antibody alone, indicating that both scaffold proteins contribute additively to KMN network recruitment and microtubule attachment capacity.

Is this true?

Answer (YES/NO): NO